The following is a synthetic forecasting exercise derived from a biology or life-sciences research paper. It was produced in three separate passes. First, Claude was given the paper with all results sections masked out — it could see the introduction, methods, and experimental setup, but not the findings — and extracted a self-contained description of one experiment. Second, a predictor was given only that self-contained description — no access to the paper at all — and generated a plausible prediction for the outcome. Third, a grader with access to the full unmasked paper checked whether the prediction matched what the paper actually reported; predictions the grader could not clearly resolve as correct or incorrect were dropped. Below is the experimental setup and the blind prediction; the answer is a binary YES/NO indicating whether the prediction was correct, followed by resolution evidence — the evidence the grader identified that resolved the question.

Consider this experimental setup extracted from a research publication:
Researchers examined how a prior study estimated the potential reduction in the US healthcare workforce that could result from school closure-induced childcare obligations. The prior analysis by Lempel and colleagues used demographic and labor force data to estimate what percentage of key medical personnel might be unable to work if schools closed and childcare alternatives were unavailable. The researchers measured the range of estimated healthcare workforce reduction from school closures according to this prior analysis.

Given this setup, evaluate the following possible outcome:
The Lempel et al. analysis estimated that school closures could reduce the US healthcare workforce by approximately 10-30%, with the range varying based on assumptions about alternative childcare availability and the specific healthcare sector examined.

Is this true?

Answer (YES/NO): NO